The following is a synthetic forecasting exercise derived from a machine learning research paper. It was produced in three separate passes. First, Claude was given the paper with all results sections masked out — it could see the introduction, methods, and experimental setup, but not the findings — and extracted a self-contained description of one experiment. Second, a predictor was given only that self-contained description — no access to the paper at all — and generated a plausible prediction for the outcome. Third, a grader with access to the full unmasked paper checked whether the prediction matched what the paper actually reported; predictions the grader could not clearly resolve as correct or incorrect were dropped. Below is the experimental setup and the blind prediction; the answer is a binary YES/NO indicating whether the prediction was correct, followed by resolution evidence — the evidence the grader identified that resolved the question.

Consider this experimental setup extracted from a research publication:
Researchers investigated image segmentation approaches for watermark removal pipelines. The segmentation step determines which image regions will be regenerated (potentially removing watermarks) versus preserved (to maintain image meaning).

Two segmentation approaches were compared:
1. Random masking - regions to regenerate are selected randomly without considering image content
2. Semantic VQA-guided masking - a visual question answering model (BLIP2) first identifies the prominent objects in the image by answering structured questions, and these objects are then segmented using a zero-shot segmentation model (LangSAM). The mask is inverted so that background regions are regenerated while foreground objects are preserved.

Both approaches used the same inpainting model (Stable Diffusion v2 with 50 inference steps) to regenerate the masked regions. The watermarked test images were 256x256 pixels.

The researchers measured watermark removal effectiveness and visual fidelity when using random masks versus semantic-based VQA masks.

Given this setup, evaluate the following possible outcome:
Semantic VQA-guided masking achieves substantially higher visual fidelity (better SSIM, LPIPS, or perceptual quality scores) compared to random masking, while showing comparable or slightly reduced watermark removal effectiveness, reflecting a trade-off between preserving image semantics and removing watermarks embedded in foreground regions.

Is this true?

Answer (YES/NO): NO